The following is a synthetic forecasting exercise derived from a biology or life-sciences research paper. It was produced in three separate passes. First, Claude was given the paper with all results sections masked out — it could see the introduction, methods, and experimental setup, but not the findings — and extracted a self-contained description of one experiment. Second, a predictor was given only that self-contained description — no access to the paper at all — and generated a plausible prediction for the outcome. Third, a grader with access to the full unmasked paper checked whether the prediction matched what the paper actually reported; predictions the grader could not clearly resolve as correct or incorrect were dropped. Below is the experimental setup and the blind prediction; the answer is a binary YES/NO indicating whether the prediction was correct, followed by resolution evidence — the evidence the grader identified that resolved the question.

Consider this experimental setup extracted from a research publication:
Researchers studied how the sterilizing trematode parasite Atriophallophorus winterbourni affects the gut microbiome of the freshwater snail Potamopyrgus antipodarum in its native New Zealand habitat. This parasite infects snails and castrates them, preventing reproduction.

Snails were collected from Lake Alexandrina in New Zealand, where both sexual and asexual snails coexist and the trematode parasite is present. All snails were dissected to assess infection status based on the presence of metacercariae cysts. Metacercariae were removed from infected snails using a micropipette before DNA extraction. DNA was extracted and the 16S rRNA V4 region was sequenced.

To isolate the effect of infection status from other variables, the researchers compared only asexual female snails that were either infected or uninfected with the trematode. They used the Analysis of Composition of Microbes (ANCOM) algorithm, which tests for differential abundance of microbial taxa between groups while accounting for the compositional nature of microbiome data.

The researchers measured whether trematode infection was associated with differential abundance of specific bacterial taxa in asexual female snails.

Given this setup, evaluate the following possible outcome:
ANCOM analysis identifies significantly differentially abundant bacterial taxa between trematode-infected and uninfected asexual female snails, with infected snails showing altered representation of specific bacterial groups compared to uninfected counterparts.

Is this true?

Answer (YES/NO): NO